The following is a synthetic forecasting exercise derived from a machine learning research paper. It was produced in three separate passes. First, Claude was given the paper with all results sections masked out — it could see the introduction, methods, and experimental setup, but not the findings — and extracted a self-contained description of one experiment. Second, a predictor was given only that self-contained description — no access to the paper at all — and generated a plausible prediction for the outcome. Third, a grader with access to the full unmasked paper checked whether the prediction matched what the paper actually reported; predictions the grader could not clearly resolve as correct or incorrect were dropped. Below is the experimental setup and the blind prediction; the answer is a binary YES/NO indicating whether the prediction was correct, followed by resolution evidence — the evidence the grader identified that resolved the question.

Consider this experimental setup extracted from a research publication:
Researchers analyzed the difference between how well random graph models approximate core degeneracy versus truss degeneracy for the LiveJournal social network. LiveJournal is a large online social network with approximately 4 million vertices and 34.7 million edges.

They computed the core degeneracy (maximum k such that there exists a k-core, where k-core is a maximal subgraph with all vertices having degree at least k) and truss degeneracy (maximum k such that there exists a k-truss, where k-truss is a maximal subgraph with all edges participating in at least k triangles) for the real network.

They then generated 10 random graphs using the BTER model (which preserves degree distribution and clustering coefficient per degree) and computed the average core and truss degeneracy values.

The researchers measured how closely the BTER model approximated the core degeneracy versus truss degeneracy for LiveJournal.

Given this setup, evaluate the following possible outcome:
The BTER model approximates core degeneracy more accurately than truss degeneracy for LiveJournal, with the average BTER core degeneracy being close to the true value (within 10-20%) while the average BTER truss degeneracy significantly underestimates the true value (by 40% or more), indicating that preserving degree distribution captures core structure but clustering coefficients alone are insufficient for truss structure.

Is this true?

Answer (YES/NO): NO